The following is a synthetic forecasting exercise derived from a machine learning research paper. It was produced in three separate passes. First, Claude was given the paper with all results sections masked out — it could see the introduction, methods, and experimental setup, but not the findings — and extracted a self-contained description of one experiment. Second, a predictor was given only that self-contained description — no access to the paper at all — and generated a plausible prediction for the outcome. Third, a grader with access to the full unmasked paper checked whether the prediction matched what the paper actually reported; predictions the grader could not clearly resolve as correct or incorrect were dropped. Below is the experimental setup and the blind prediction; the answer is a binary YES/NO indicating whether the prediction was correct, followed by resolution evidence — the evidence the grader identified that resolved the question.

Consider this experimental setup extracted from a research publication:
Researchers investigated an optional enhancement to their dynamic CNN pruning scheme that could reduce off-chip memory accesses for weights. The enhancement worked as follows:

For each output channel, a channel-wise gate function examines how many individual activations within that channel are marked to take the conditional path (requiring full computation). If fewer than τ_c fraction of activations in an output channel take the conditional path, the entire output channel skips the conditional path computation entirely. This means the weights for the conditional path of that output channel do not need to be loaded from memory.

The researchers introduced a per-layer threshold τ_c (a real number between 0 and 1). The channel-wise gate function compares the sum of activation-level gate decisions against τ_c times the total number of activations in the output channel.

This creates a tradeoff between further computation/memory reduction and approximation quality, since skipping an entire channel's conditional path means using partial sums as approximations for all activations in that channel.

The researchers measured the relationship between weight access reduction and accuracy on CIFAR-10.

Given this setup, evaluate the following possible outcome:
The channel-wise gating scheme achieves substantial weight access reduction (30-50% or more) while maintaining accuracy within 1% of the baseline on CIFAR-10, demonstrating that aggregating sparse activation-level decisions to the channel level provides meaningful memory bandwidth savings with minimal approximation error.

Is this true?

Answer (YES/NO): YES